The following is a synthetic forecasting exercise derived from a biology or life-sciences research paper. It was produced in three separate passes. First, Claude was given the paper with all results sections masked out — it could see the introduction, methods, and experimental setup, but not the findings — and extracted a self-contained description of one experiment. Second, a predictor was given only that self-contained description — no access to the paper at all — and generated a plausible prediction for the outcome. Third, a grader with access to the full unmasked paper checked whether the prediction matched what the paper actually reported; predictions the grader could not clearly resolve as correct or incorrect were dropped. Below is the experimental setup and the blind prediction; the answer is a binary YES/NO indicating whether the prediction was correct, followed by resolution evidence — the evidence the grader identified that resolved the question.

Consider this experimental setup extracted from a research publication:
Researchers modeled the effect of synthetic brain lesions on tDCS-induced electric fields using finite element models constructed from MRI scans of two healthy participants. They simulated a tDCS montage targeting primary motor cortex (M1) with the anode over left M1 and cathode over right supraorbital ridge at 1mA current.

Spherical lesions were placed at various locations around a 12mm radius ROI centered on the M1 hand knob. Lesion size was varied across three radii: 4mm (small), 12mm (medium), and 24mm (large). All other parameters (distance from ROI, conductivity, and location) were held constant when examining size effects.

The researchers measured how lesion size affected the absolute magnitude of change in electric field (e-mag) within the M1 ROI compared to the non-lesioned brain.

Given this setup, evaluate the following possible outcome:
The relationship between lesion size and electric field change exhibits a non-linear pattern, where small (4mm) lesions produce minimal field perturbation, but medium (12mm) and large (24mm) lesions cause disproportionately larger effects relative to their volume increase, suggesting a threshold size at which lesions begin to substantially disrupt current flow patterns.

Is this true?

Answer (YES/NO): NO